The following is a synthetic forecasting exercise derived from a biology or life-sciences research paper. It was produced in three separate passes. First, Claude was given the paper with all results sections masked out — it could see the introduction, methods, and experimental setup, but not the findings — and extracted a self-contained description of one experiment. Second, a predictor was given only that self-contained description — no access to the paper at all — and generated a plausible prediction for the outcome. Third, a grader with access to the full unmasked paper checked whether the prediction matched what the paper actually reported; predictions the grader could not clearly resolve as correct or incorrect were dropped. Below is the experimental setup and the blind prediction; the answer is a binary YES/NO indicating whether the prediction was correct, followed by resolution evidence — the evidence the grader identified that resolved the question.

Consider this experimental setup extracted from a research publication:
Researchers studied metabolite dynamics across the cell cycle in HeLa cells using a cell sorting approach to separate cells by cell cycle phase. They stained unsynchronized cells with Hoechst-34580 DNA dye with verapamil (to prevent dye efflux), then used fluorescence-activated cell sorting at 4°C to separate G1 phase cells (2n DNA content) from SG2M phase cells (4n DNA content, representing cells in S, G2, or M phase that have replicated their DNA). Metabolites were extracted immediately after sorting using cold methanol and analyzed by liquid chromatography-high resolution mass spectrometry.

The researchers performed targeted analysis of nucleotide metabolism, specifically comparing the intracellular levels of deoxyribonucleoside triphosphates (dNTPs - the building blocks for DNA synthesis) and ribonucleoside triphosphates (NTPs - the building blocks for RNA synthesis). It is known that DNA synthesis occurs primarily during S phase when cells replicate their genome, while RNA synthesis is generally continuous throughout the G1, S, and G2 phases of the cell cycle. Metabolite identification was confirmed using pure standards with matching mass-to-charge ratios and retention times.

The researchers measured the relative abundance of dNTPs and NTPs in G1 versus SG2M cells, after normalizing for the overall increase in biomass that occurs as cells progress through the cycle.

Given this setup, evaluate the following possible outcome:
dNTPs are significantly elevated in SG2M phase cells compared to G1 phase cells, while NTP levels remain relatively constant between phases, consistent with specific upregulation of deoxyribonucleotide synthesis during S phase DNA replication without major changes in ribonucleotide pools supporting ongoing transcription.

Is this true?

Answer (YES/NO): NO